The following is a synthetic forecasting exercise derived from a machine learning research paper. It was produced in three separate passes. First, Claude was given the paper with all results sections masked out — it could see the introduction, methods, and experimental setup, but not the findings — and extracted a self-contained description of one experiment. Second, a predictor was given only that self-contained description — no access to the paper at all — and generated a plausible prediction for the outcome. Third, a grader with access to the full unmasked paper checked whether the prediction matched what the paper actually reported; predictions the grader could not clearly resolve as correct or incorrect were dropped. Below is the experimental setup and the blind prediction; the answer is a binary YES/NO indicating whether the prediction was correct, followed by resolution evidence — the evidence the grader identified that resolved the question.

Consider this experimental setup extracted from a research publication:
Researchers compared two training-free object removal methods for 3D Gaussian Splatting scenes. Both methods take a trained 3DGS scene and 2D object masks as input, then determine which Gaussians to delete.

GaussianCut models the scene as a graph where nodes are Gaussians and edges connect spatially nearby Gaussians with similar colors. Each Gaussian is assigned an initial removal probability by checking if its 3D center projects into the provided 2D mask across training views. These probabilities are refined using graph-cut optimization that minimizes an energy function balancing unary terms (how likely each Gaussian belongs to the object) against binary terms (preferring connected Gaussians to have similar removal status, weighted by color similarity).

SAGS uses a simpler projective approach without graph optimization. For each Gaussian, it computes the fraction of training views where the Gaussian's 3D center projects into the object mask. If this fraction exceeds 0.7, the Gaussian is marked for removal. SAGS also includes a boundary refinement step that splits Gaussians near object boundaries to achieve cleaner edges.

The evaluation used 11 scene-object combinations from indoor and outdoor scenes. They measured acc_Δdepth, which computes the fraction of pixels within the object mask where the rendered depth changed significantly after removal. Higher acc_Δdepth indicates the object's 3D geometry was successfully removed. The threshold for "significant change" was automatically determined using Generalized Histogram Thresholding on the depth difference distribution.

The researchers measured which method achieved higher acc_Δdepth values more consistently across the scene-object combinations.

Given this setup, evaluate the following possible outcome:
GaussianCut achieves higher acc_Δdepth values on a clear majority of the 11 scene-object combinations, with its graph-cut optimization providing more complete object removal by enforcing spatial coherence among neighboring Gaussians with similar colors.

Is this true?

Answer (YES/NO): YES